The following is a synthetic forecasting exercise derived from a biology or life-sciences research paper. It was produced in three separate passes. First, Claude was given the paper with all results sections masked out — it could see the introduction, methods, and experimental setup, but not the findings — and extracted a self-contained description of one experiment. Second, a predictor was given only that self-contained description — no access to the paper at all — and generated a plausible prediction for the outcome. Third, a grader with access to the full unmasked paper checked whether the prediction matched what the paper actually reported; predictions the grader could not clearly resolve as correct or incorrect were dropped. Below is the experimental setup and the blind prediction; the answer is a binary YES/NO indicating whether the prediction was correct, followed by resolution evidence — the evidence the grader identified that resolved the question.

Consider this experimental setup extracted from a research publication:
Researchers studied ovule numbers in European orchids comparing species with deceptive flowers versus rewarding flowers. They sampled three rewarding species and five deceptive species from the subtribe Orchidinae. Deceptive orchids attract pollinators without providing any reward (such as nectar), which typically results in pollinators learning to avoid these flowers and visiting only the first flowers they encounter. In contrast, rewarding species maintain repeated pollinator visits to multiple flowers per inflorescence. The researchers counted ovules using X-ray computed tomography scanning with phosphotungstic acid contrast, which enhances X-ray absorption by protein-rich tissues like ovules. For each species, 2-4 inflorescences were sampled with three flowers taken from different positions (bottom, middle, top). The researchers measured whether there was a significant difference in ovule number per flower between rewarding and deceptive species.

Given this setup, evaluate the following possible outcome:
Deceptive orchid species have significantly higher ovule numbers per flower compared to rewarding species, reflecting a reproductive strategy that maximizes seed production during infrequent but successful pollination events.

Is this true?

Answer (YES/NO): YES